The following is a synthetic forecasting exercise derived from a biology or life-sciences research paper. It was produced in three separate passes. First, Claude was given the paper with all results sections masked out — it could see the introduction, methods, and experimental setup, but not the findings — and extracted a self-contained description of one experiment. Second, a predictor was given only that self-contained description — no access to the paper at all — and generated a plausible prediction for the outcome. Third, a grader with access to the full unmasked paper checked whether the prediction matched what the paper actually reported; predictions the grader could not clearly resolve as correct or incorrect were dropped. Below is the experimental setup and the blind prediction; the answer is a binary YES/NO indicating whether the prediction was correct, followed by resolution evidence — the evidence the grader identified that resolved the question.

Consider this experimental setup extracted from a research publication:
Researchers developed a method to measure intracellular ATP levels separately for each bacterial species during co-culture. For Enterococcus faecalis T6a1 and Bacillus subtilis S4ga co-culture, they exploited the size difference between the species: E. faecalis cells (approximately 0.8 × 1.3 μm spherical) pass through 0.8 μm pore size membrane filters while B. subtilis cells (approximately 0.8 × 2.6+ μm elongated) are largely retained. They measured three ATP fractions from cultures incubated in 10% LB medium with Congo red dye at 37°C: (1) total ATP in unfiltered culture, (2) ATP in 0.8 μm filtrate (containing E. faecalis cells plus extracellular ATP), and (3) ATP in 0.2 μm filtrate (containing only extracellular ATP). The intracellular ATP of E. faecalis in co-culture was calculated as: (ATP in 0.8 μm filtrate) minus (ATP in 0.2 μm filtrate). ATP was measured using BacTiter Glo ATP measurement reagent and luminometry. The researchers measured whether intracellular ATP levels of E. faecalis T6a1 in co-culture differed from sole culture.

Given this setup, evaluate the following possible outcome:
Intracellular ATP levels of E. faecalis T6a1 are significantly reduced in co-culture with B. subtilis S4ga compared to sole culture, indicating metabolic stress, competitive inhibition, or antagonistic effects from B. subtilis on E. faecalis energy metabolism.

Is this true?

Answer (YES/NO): NO